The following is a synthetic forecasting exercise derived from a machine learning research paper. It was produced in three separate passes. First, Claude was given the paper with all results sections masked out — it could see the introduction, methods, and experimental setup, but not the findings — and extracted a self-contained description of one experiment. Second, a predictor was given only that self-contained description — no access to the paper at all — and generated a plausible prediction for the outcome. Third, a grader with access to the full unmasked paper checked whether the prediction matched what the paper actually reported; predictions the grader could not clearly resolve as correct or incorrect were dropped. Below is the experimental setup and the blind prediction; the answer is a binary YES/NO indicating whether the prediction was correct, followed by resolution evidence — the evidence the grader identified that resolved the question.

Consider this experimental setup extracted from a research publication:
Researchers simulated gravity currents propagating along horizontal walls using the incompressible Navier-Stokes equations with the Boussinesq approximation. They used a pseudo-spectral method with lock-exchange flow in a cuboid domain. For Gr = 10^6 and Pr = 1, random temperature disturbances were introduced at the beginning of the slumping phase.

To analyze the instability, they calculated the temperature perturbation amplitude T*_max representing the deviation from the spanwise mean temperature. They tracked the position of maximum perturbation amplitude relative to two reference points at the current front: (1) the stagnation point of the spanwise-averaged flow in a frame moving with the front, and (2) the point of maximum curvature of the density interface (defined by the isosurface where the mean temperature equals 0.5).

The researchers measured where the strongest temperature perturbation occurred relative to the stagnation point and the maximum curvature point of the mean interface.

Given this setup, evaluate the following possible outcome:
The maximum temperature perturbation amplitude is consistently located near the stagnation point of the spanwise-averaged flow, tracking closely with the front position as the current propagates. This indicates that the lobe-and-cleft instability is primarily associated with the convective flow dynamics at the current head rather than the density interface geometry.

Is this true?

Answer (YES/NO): NO